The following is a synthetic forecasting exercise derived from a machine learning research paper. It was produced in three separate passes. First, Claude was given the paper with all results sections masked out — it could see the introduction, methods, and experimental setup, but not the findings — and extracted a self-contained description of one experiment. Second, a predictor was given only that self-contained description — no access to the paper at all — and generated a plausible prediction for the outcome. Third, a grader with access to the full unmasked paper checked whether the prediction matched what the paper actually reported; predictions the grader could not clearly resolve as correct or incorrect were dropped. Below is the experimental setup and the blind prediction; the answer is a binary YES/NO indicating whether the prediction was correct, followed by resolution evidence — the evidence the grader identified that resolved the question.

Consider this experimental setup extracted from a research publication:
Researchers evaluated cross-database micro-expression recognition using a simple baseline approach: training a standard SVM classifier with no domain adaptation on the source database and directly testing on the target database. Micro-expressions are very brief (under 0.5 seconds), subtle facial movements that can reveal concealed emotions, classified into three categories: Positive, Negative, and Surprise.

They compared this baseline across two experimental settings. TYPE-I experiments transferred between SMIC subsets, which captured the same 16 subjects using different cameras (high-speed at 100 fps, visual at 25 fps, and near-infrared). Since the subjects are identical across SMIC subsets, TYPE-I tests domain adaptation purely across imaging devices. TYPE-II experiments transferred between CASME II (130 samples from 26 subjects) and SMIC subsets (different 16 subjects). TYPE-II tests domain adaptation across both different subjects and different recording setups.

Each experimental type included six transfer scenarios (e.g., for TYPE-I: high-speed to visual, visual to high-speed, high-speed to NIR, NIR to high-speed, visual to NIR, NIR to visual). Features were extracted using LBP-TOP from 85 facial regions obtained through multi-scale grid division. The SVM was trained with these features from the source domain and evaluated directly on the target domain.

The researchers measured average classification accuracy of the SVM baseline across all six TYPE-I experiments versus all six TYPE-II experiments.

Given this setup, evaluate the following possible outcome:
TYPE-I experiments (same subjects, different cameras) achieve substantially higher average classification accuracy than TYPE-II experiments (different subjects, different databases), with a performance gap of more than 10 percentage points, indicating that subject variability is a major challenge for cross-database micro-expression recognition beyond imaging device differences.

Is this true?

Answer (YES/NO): YES